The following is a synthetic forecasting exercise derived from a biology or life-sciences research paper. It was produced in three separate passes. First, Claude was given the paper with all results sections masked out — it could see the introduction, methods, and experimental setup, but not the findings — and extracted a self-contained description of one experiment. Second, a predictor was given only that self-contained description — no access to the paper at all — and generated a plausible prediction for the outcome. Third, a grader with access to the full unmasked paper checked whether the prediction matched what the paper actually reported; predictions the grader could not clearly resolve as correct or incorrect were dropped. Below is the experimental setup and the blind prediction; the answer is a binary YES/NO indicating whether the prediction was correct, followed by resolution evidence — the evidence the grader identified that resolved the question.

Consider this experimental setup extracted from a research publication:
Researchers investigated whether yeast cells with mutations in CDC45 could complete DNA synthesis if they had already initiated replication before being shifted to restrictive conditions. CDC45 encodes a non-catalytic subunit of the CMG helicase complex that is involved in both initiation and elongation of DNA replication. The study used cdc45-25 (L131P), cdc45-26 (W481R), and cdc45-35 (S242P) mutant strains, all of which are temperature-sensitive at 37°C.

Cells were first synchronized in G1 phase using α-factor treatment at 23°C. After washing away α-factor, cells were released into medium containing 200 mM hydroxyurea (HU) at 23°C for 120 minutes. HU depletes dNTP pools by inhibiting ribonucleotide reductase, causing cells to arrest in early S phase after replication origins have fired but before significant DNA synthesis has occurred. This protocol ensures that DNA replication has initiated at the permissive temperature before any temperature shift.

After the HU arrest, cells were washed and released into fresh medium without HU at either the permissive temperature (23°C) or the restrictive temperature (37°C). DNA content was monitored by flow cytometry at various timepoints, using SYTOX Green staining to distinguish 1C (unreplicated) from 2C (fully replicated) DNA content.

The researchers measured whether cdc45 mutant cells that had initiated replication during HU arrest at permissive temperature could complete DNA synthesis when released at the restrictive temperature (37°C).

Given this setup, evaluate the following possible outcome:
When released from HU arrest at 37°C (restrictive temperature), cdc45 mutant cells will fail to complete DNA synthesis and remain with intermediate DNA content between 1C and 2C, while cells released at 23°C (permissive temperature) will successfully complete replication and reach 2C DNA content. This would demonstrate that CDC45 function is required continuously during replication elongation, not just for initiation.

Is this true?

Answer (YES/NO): NO